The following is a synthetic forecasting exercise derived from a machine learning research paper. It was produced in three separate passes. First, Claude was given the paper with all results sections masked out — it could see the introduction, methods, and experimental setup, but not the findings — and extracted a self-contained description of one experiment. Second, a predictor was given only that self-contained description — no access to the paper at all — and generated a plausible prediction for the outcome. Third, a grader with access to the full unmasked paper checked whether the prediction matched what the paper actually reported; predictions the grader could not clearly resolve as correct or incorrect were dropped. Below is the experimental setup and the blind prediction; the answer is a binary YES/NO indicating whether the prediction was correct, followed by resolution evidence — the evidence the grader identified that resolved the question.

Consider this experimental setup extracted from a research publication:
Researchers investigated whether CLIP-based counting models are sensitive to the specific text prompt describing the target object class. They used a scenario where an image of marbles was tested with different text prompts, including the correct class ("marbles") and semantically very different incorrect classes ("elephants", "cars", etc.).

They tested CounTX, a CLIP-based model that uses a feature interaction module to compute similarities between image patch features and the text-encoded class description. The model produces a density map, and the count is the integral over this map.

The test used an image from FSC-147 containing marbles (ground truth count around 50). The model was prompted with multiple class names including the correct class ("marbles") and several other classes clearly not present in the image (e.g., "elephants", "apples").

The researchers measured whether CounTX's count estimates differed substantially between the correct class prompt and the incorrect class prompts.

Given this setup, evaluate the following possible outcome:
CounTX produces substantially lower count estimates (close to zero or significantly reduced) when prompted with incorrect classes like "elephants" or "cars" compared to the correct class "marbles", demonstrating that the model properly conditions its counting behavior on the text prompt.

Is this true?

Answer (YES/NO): NO